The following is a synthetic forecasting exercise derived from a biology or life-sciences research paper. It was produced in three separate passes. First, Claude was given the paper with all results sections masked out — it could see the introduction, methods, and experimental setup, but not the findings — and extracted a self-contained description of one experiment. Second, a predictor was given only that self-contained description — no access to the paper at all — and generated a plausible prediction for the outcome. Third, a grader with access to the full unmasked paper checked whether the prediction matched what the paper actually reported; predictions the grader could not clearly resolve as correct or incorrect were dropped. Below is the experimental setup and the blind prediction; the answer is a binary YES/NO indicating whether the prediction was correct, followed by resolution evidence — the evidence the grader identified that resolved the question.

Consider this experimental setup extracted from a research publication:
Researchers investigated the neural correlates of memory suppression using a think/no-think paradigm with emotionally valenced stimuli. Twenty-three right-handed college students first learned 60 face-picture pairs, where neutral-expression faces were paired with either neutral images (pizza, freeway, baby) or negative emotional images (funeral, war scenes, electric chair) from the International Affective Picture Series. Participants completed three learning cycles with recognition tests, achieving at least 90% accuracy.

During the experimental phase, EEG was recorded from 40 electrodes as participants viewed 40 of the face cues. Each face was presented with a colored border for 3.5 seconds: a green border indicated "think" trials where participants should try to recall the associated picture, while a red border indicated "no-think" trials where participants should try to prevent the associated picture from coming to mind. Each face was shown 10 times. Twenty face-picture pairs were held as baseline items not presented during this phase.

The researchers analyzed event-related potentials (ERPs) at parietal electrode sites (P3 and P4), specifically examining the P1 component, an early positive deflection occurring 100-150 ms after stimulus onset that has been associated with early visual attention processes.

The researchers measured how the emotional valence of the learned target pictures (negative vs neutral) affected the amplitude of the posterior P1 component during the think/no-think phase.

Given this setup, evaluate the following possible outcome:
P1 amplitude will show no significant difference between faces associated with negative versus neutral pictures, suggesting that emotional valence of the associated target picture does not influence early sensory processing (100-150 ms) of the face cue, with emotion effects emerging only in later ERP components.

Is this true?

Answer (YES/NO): NO